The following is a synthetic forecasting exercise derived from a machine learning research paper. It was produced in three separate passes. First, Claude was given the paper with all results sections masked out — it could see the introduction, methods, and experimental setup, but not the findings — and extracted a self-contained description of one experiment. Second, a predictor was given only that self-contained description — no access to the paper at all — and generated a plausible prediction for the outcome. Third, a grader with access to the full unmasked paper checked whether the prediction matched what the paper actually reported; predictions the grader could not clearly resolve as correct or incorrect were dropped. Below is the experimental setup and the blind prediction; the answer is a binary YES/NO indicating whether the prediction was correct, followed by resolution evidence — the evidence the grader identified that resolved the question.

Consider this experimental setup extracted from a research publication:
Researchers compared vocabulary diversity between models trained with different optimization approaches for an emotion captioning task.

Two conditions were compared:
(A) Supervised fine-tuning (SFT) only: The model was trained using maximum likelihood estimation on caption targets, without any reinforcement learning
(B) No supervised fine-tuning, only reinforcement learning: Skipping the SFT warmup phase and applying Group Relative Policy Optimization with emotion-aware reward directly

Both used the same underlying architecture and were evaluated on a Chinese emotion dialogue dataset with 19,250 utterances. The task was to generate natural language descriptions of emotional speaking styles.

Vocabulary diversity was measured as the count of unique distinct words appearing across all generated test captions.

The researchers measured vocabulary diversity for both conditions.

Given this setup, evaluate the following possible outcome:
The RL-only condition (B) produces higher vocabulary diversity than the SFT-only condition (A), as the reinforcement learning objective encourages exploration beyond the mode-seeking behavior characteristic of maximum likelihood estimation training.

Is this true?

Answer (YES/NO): YES